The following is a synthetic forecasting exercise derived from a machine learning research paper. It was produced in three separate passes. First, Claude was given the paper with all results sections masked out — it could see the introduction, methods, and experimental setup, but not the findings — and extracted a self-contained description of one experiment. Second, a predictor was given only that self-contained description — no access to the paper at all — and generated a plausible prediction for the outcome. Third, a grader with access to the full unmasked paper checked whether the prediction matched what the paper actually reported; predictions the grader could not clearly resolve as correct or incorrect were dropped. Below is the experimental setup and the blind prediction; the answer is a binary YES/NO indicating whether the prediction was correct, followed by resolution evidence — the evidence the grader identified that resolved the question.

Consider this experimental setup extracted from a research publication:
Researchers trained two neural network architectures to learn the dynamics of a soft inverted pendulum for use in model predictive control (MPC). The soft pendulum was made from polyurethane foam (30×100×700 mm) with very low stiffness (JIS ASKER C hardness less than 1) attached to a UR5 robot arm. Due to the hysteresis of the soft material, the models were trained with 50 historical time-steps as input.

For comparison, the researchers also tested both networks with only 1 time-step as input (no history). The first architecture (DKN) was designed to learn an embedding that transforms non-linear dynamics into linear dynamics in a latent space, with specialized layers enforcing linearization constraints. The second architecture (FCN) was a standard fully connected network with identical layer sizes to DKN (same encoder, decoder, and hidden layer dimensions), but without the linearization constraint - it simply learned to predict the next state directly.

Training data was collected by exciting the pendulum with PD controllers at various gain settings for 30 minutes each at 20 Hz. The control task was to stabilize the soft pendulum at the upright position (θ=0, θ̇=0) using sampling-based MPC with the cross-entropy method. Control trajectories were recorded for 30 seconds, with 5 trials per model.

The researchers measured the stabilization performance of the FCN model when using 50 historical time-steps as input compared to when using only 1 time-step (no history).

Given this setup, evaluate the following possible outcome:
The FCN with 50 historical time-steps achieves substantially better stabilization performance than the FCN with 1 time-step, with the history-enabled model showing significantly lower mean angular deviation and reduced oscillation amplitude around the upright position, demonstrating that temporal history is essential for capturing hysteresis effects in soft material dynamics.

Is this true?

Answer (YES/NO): NO